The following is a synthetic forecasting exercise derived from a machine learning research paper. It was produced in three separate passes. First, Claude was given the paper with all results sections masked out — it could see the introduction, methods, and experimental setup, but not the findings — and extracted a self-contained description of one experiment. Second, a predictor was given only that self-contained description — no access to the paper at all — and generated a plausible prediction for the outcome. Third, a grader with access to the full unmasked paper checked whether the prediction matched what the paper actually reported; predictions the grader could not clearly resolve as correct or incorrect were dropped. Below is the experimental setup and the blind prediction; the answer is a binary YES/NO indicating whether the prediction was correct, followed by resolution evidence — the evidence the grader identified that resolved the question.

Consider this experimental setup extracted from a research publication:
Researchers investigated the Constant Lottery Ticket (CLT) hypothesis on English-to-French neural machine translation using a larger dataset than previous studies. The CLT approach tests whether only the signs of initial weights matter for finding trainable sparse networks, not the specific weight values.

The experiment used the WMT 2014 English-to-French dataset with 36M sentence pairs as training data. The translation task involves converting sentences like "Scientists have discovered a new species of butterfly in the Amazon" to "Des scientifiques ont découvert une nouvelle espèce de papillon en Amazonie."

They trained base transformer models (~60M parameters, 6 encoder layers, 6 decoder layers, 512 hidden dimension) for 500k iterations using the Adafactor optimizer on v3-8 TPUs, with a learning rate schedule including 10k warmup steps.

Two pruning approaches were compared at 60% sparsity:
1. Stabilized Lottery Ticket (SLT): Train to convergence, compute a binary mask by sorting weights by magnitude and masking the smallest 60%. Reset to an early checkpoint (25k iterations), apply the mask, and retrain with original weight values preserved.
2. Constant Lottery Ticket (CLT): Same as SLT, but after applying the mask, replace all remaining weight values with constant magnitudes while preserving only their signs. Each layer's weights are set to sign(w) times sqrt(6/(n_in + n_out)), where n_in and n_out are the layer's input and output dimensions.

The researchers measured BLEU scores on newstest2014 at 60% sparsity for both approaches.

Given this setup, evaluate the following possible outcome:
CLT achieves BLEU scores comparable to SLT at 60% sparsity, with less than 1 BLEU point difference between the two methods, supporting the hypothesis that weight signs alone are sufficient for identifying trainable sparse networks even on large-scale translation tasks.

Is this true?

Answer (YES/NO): YES